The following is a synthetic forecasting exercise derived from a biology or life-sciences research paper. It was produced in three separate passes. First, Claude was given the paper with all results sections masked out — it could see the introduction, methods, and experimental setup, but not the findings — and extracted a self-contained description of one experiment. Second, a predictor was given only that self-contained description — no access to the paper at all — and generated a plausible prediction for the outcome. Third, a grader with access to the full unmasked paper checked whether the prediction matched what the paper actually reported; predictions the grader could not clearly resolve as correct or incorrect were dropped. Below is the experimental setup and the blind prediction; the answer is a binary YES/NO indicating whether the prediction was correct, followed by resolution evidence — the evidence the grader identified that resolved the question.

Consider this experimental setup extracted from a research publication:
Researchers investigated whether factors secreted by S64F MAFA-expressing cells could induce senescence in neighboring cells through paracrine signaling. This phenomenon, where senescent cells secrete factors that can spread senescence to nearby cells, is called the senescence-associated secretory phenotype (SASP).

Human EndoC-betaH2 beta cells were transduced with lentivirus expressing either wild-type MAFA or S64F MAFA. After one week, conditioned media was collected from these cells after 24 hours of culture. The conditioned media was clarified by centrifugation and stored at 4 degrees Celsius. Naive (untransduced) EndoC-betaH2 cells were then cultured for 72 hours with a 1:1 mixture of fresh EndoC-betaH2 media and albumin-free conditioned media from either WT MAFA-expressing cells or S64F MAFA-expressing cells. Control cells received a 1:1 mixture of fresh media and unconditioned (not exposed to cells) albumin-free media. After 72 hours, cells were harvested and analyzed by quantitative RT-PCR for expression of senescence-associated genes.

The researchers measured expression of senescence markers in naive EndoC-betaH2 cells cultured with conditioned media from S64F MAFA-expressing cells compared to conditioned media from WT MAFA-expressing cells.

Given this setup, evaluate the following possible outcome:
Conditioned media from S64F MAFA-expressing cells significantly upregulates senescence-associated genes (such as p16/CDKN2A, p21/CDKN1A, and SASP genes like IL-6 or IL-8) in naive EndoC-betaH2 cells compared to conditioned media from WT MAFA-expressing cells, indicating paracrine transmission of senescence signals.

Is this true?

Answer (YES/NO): YES